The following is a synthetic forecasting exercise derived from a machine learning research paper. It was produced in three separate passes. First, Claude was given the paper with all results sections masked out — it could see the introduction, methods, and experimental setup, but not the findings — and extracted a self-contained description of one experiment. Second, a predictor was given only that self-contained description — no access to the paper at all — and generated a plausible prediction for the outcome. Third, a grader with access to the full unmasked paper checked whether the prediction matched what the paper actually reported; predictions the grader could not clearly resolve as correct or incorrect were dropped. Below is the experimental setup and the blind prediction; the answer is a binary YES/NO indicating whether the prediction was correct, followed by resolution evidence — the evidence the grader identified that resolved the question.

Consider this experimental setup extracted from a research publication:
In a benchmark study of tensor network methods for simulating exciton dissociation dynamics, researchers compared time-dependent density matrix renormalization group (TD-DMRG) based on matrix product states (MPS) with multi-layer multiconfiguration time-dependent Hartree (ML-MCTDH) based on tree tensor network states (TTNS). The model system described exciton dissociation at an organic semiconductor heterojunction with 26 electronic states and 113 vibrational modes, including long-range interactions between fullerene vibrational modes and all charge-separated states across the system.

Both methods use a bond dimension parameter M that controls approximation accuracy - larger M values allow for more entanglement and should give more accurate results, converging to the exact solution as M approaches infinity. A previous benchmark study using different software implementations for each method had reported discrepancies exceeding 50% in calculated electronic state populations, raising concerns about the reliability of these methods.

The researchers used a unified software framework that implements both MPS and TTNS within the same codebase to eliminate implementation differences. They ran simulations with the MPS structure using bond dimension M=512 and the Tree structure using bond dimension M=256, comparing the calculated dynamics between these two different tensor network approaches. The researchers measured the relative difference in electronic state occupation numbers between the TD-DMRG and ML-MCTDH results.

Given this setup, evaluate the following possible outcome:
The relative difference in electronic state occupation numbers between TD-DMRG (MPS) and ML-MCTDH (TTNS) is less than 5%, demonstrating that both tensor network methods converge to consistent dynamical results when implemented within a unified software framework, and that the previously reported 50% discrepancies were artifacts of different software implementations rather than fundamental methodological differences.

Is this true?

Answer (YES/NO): NO